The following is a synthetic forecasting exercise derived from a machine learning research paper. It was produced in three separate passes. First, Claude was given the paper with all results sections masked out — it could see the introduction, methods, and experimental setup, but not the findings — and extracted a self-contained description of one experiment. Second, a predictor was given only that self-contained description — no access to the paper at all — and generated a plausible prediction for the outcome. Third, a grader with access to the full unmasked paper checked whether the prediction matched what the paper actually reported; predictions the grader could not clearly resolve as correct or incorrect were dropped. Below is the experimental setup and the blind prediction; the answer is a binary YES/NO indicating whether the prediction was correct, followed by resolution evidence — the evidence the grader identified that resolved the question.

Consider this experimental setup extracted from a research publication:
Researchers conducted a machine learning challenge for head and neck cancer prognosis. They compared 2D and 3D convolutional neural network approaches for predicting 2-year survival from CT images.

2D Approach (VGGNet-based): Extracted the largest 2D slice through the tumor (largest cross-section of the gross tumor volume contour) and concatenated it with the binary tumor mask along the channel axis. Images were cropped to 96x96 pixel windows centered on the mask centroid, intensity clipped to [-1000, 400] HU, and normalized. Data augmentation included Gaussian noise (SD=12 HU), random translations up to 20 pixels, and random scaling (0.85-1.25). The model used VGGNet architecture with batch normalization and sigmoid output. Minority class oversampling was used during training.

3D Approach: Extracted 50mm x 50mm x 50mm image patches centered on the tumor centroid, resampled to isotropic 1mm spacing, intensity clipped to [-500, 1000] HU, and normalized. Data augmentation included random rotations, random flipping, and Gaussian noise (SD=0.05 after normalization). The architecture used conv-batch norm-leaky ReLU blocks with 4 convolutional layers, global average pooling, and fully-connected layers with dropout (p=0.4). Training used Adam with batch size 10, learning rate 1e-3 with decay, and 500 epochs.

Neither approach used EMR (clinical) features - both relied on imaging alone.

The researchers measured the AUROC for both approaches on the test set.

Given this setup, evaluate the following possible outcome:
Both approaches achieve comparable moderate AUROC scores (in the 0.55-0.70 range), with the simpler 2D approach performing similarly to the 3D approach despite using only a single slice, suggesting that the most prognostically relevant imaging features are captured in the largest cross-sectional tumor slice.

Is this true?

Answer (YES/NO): NO